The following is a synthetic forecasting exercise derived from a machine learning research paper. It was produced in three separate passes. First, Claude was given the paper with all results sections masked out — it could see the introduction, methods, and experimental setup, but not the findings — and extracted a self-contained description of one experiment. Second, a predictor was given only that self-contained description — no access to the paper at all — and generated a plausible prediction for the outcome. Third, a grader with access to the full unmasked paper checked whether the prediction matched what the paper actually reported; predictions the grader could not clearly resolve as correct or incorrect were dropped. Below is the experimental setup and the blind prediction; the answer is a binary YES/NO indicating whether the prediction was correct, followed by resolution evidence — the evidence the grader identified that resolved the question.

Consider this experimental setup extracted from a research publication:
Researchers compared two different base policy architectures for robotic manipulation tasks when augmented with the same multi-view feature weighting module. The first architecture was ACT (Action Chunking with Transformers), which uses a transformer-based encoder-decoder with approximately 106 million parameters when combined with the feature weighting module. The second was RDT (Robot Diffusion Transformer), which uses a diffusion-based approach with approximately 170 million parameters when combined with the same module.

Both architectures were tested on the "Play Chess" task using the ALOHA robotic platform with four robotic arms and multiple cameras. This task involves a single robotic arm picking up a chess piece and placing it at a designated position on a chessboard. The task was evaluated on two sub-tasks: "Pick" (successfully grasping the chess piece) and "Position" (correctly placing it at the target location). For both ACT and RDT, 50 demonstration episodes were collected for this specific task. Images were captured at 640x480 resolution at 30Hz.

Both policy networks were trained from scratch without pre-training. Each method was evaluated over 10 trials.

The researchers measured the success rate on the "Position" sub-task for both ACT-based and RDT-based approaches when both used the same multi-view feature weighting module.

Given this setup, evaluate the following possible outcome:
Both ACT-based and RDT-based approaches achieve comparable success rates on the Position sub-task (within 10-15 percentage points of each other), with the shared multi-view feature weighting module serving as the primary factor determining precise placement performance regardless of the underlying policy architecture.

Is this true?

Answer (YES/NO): NO